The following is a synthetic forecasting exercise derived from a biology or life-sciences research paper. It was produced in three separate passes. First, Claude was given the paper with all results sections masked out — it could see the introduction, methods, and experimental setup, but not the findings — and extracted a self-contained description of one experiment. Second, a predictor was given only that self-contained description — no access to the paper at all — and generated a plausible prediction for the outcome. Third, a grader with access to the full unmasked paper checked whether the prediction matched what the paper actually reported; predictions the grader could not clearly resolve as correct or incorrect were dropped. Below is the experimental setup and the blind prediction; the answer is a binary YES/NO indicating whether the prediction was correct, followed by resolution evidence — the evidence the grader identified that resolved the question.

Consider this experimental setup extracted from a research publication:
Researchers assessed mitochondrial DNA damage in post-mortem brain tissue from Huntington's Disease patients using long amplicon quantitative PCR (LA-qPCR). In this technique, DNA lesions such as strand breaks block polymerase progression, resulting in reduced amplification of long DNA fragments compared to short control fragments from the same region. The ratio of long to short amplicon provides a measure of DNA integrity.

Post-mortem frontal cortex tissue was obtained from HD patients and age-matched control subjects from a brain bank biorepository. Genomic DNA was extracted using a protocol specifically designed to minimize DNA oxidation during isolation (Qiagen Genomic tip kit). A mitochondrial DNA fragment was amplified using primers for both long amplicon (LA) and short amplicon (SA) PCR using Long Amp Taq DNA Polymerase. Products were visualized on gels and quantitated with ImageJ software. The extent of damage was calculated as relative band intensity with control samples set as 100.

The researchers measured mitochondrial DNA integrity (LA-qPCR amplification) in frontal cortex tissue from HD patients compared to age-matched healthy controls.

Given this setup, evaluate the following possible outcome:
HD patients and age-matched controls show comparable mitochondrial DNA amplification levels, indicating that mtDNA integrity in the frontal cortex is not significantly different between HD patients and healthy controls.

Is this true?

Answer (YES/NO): NO